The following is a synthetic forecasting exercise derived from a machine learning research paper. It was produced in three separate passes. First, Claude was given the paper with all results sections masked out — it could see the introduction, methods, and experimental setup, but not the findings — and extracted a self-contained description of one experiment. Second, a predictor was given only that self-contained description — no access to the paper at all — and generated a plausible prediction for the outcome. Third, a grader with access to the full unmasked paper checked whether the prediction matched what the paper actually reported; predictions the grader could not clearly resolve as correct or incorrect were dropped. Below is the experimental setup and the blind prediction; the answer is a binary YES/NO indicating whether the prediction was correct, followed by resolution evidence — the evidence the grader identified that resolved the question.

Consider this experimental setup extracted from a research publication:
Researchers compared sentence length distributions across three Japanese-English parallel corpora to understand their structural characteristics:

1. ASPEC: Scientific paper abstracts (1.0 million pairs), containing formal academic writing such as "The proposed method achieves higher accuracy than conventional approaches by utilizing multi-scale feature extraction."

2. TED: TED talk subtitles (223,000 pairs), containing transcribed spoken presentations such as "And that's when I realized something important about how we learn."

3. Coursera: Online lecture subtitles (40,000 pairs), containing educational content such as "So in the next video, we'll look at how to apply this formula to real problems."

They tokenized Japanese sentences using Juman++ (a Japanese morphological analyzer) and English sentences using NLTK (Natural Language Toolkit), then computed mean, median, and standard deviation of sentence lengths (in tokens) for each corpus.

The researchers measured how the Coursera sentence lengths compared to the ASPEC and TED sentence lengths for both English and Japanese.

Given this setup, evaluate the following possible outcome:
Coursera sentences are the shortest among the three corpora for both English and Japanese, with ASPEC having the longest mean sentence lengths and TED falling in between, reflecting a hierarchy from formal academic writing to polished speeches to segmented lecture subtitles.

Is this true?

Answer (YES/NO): NO